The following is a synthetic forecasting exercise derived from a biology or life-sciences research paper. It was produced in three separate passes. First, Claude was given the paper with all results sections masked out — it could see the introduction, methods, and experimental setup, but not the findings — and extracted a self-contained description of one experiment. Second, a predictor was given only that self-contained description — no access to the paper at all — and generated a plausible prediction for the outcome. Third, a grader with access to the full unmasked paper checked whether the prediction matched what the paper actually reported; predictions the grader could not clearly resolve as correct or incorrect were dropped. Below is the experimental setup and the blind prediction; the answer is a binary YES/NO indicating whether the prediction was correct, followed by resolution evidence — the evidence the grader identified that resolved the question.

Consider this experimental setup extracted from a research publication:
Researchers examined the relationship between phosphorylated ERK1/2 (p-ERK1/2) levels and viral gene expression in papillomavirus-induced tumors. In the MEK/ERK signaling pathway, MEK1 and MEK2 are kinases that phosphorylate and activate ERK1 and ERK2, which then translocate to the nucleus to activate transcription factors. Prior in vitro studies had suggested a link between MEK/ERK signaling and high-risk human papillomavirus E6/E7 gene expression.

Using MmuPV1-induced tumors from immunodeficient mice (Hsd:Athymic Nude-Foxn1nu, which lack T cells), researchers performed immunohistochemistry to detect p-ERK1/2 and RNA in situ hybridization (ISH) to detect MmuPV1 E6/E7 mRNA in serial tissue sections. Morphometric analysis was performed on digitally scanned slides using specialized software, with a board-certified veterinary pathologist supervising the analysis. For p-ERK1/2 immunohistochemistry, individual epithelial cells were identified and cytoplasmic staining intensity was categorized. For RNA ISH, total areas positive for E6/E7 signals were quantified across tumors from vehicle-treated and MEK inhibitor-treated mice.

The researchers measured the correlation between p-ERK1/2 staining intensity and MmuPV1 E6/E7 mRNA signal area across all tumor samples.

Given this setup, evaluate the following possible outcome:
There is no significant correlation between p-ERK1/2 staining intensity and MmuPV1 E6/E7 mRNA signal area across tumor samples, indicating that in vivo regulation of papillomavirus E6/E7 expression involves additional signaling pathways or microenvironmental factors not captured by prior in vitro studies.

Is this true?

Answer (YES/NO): NO